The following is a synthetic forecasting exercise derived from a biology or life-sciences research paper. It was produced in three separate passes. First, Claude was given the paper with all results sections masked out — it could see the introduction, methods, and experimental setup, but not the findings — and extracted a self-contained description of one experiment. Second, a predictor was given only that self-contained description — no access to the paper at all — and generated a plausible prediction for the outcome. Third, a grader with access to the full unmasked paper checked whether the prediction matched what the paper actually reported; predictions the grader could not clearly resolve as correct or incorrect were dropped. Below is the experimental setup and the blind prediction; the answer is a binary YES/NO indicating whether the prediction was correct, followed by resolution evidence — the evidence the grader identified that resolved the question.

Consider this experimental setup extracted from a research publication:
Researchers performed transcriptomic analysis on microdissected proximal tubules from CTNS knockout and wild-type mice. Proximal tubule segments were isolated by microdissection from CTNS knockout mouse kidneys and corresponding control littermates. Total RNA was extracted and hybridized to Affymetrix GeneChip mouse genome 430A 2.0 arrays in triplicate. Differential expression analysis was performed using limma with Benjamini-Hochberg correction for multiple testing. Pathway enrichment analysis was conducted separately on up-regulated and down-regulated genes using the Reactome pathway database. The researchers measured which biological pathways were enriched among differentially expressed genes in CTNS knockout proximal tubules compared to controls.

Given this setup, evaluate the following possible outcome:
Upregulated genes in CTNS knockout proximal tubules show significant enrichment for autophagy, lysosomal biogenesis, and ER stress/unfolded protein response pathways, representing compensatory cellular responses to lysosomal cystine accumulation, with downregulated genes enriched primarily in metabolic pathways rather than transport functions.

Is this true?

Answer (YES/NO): NO